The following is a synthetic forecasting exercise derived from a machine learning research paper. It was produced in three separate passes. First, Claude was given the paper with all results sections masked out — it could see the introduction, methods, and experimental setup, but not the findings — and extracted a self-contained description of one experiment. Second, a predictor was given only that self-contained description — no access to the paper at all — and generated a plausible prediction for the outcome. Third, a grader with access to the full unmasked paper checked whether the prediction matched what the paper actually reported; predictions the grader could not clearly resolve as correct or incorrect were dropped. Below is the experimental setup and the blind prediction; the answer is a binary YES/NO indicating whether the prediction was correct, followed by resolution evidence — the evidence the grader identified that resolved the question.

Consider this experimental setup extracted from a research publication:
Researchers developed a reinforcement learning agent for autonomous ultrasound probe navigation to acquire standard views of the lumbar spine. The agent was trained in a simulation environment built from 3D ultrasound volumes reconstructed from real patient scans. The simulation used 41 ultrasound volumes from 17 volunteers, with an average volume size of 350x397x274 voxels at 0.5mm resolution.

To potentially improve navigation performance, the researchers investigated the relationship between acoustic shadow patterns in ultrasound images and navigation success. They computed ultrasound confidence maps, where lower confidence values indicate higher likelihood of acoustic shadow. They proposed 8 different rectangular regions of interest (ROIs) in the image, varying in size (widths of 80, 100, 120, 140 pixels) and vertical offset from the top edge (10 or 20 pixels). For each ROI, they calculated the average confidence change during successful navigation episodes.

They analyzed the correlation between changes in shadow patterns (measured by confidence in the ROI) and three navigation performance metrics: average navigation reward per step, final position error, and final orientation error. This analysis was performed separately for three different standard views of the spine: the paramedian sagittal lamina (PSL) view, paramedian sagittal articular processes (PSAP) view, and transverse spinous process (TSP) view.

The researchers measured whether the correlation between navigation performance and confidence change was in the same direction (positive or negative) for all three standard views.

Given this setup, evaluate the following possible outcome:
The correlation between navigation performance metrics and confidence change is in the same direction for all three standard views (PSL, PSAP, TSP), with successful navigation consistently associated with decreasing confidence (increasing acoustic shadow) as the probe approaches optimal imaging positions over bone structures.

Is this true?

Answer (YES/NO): NO